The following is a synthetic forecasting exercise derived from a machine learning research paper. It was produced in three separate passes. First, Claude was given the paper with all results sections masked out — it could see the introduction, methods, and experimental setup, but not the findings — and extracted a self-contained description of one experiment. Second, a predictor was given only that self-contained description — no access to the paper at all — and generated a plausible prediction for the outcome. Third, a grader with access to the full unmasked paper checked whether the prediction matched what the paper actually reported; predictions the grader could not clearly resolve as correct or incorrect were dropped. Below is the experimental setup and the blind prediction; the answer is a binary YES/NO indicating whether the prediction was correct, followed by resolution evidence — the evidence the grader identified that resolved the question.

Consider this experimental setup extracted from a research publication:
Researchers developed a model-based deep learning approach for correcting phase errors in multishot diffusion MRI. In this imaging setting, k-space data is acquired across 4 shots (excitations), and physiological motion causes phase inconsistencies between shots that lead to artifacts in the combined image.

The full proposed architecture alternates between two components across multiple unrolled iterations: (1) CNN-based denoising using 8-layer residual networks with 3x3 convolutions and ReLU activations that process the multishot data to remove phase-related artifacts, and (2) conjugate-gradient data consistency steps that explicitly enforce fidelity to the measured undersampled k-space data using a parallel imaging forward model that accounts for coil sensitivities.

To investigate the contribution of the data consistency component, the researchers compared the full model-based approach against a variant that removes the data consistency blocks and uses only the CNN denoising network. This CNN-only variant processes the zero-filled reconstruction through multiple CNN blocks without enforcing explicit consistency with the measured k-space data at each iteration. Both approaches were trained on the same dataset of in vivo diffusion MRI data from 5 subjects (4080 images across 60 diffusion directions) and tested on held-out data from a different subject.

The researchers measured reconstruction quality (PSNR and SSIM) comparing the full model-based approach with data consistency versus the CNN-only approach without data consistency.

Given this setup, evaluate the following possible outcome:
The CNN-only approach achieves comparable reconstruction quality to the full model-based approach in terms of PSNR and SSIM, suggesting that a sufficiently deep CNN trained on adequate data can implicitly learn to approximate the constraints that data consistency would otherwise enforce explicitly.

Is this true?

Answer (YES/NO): NO